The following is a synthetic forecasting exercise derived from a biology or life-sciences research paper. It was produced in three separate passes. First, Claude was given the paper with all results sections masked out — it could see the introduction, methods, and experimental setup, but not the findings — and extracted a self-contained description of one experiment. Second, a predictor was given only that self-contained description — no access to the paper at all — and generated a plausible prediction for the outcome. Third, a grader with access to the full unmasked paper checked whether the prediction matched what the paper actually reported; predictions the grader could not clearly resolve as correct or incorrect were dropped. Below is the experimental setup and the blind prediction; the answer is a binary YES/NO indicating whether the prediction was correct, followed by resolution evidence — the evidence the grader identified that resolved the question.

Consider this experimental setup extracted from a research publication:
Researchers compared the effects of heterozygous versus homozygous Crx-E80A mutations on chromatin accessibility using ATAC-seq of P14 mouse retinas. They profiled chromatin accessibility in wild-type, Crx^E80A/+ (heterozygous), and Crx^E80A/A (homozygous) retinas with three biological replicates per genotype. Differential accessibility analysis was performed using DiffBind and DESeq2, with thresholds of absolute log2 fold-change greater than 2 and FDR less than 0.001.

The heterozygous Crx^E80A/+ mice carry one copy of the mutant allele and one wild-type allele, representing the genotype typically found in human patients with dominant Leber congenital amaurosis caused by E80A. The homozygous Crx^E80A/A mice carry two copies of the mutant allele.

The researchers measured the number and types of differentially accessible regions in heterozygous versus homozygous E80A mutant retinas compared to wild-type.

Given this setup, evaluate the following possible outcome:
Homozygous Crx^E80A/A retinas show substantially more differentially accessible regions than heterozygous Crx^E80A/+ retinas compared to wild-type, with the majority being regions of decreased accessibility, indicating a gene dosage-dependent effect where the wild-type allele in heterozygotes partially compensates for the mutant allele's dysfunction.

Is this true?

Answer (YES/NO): NO